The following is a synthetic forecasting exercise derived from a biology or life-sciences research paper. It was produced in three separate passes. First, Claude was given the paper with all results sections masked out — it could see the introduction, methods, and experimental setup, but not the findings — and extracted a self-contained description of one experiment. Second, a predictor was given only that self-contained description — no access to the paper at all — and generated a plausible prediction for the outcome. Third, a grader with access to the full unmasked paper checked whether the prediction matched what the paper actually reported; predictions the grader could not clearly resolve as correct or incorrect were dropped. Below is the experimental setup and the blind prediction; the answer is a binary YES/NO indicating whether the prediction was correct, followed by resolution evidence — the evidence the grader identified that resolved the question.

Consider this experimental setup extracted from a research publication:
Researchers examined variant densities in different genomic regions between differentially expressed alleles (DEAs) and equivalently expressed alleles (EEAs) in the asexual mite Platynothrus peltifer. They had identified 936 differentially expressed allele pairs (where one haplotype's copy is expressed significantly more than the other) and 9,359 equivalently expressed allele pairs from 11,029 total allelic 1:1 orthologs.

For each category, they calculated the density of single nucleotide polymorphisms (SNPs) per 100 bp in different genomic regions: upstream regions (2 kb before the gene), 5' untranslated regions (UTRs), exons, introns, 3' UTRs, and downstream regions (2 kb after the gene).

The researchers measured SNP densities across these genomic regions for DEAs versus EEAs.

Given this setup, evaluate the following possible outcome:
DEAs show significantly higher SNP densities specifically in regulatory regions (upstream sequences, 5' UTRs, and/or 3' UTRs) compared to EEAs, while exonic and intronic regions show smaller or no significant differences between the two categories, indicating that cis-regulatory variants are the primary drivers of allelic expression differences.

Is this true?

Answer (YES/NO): NO